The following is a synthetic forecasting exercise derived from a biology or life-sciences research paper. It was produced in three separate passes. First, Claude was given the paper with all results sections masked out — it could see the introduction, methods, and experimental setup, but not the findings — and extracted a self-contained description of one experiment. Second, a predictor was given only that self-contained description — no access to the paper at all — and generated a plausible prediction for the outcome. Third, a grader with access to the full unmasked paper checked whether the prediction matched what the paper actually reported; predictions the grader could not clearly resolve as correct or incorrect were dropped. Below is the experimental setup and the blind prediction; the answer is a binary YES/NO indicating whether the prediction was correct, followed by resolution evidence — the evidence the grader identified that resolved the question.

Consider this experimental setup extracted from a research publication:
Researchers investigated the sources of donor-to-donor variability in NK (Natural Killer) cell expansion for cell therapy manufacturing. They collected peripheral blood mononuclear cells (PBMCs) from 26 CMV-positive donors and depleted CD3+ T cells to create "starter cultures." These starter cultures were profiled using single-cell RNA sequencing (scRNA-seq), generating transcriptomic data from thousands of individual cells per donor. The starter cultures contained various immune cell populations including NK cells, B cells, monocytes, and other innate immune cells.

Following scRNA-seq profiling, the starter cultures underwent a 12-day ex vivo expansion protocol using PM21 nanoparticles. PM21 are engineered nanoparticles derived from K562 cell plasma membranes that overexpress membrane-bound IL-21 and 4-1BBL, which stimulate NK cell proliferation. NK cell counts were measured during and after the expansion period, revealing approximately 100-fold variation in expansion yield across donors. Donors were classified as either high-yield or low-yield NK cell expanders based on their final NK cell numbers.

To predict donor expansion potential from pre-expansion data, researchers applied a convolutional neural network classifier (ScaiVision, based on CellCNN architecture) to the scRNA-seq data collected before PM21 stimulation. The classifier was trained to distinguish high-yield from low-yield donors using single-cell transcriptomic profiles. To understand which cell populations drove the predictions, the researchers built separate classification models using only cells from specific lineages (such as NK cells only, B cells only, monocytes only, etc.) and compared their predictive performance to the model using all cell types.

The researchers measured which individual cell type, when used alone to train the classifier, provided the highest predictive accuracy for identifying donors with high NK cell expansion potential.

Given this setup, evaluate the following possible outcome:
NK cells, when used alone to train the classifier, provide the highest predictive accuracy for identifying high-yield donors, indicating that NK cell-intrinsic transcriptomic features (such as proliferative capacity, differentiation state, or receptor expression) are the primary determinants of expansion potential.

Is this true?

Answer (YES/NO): NO